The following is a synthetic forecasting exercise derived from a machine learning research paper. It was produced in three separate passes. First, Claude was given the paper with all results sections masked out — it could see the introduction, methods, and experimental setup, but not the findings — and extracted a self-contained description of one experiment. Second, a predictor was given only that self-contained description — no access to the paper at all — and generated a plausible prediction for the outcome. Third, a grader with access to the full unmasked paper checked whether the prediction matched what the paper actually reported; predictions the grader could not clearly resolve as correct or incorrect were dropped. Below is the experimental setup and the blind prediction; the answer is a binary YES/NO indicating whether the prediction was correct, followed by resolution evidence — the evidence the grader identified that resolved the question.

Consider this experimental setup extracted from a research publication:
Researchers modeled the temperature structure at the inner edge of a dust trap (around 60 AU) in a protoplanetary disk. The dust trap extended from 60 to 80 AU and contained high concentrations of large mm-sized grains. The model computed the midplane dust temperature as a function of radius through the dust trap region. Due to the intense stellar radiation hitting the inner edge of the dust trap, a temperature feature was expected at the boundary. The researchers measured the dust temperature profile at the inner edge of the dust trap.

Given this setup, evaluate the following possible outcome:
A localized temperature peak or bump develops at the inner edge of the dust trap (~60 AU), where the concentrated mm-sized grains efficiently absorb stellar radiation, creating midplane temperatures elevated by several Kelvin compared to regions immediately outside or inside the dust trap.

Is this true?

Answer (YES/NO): YES